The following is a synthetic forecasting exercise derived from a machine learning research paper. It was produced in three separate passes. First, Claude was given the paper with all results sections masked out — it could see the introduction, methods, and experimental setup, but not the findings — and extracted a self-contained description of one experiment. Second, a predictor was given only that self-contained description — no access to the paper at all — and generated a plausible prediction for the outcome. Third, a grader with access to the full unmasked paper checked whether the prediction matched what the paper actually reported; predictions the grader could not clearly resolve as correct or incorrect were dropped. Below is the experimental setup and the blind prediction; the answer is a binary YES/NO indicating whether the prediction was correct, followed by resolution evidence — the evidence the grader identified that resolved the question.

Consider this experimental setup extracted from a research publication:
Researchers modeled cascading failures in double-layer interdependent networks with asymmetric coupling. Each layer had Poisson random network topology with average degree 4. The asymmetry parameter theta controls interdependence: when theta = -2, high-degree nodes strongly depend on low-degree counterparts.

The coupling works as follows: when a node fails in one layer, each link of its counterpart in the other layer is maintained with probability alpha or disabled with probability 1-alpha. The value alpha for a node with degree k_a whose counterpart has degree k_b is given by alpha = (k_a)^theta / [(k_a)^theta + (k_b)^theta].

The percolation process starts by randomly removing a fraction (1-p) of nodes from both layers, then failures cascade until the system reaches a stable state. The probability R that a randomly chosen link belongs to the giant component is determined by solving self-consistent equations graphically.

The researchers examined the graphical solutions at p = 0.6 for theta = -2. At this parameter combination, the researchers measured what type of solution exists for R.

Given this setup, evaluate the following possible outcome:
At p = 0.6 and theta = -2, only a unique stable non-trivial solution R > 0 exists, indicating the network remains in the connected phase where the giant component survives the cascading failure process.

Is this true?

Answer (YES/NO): NO